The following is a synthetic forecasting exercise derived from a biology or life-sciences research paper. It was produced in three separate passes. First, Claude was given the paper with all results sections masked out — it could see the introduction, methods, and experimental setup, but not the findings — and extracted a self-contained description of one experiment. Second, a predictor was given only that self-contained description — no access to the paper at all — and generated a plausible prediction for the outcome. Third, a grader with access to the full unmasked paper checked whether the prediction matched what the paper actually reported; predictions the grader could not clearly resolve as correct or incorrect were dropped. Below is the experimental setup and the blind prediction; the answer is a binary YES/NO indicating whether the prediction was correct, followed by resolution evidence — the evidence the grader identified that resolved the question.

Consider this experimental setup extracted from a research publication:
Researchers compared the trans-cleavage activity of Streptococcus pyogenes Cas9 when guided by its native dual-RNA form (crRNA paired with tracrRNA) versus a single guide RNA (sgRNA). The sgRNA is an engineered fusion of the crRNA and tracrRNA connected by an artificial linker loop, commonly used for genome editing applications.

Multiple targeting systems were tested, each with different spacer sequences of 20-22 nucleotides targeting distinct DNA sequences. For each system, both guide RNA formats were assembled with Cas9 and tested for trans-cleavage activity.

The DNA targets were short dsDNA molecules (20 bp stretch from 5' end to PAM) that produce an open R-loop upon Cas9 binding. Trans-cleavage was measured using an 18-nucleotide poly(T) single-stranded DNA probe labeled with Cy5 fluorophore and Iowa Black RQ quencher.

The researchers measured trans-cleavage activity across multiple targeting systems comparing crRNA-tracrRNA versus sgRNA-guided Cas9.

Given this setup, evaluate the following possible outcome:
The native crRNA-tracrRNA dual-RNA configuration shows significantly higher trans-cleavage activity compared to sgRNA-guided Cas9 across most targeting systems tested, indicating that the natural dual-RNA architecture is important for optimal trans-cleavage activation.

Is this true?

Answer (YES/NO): NO